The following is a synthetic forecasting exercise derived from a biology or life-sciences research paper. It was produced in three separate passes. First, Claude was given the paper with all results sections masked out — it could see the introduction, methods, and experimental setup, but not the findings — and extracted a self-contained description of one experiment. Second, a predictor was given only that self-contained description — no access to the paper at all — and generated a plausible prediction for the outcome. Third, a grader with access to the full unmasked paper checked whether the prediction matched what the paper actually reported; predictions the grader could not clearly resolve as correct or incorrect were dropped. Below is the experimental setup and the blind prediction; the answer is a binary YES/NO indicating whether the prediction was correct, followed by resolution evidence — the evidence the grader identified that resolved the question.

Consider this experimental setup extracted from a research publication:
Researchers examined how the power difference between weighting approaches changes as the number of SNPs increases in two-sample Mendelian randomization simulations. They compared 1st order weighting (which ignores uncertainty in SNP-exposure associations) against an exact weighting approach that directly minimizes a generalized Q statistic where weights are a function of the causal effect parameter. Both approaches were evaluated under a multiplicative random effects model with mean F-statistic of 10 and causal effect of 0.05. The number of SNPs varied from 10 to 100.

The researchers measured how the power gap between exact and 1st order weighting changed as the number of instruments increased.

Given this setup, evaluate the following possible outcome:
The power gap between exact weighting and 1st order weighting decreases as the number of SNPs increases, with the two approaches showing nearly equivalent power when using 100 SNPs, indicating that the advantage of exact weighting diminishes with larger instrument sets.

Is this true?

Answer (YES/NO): NO